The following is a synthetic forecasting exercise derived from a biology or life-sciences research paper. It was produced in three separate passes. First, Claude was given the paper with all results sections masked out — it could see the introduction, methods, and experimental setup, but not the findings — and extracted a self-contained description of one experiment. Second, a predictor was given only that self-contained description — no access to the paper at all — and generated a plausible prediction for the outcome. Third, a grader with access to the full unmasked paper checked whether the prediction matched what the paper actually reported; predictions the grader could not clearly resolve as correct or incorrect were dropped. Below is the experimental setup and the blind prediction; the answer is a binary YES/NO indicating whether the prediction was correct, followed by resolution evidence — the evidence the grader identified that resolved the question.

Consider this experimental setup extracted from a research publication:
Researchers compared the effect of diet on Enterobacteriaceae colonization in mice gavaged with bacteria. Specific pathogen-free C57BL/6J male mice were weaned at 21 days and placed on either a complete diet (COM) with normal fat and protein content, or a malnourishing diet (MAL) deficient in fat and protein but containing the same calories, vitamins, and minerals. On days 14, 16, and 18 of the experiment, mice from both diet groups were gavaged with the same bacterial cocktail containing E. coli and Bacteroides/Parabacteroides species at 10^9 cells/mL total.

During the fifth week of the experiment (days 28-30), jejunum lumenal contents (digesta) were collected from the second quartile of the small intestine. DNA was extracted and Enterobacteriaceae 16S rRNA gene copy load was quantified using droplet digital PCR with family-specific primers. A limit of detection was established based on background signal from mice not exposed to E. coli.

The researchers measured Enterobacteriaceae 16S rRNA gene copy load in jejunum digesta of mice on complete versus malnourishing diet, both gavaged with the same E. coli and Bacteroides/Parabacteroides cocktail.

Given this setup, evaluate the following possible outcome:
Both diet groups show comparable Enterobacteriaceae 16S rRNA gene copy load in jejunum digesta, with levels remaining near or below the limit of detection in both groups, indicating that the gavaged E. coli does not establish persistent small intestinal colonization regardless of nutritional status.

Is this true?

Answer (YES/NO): NO